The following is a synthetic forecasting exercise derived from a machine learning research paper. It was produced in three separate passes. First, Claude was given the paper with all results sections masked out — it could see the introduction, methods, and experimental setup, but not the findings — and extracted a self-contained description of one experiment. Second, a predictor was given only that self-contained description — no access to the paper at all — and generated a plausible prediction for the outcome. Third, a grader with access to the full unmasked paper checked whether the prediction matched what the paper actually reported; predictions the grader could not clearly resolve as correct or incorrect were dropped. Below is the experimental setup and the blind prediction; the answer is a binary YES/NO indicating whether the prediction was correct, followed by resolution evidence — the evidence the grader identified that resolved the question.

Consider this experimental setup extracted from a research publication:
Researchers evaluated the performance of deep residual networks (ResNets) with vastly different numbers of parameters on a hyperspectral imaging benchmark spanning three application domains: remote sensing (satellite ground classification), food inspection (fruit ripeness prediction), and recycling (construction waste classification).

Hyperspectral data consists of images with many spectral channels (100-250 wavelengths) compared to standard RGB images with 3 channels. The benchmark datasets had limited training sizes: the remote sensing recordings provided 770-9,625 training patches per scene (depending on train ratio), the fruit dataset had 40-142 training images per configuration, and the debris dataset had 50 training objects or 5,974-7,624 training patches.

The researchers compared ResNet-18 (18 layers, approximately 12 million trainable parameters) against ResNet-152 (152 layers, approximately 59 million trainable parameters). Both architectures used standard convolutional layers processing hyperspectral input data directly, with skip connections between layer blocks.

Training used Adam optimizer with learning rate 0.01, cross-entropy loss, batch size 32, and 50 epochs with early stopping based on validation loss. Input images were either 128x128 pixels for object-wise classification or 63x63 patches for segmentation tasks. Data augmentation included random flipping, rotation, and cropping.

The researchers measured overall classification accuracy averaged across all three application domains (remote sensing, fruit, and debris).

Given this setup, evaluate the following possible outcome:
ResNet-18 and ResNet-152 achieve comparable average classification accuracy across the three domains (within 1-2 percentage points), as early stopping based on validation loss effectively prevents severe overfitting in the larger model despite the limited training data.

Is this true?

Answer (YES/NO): NO